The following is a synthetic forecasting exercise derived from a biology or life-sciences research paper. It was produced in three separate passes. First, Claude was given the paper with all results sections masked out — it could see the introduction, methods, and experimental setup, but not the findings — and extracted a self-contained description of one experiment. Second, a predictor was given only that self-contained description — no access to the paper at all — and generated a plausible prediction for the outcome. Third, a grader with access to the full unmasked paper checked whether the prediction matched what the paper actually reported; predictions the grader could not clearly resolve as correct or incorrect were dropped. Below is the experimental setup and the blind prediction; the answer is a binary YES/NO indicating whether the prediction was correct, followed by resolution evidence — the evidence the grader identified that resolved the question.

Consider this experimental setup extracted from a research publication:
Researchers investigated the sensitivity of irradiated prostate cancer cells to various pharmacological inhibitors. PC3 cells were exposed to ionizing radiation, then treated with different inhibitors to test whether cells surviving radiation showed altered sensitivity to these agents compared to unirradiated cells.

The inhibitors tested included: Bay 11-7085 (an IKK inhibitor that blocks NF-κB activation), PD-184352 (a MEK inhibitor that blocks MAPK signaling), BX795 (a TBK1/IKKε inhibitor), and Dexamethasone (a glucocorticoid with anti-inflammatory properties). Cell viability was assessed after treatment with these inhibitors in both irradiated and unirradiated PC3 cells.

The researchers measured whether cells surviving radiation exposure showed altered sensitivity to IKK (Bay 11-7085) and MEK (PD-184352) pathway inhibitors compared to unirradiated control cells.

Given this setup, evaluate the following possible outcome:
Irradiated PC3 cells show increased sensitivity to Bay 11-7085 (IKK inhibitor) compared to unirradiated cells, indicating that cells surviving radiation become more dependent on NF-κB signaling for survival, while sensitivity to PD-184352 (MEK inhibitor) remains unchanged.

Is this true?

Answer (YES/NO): NO